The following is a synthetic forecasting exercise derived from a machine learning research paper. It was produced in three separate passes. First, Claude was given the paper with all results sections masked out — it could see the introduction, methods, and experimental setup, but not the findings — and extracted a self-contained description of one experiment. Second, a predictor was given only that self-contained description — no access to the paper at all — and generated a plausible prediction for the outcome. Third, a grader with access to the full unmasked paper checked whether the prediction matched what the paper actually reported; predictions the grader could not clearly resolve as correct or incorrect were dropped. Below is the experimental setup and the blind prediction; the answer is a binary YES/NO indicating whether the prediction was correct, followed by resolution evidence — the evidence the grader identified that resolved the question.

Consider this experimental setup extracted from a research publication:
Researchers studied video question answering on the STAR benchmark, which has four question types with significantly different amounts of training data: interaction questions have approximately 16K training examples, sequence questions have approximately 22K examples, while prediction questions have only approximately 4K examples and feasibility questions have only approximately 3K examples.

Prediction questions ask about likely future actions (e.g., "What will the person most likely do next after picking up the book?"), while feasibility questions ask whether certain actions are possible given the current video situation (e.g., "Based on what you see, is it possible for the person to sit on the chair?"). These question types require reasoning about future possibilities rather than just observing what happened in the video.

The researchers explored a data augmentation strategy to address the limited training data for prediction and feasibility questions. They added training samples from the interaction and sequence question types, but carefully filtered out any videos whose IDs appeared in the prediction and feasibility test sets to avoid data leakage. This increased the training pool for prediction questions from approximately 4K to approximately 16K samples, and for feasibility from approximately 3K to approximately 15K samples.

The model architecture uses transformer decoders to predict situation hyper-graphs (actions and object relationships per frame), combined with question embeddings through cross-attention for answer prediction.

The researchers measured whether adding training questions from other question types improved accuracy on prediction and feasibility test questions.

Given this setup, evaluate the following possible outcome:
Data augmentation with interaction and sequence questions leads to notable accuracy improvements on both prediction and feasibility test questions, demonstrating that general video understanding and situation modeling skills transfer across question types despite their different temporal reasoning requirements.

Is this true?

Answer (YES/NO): NO